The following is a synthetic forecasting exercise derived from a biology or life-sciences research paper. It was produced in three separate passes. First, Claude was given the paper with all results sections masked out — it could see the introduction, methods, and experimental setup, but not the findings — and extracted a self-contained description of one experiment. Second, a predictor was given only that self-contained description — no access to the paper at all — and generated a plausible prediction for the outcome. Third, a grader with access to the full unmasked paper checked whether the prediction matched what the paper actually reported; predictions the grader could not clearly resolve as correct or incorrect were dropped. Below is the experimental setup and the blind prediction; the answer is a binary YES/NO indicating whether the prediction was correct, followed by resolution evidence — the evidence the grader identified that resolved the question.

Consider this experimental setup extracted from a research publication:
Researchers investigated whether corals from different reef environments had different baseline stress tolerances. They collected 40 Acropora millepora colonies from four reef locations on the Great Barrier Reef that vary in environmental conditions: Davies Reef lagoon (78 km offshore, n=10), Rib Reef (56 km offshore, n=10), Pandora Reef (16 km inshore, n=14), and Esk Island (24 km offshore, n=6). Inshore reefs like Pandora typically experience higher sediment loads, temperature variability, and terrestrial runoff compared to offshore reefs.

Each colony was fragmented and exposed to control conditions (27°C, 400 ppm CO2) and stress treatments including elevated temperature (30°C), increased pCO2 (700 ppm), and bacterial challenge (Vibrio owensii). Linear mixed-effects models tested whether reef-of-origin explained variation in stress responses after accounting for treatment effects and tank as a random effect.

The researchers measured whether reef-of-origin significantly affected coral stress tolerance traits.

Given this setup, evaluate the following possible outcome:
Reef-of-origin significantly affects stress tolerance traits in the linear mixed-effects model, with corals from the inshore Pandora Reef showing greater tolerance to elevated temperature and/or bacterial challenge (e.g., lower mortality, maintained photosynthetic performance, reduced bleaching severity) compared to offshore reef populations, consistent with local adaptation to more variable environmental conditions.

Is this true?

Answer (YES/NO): NO